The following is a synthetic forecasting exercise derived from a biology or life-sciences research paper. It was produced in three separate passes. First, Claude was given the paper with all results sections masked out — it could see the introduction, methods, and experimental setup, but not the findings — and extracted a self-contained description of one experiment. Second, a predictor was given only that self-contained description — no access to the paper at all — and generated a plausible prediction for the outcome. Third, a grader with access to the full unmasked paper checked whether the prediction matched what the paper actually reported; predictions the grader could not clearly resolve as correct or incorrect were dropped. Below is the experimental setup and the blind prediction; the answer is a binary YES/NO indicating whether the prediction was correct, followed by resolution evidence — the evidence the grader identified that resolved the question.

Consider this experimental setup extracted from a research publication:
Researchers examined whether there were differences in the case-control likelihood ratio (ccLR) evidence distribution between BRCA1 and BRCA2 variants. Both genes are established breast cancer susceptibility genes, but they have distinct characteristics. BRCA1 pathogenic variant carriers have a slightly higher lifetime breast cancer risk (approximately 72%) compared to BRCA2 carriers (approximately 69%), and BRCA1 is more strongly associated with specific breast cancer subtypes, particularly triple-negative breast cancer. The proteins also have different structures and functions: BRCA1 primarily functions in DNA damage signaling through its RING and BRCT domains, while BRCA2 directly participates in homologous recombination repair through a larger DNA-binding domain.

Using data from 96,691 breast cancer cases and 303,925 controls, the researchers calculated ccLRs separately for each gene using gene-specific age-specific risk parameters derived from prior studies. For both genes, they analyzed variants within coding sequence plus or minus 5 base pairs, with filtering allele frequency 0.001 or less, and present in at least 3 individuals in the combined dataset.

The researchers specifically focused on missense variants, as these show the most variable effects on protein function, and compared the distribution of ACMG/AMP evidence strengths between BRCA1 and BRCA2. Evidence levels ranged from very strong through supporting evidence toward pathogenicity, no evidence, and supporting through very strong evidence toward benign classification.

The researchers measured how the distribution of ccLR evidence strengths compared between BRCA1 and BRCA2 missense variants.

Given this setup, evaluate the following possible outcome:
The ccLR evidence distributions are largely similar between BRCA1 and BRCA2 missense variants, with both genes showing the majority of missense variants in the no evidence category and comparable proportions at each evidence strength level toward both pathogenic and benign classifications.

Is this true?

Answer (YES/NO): NO